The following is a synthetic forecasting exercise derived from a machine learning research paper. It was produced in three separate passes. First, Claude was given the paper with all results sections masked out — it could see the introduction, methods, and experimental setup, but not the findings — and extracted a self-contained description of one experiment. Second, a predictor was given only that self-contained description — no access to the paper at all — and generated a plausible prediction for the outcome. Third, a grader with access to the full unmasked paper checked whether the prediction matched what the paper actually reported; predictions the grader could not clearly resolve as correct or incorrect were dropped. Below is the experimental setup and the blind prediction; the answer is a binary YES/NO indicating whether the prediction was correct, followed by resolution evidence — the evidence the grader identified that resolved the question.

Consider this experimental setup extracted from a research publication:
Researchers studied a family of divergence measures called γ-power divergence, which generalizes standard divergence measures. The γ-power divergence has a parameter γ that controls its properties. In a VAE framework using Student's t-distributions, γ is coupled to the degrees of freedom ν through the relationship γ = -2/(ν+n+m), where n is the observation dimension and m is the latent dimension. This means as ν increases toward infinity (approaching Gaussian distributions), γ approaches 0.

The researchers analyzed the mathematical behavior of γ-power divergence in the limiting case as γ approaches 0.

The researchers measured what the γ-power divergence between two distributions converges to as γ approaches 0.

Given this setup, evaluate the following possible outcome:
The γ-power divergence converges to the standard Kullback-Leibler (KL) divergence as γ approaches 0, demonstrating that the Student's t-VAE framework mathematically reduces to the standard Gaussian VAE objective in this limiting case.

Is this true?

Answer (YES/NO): YES